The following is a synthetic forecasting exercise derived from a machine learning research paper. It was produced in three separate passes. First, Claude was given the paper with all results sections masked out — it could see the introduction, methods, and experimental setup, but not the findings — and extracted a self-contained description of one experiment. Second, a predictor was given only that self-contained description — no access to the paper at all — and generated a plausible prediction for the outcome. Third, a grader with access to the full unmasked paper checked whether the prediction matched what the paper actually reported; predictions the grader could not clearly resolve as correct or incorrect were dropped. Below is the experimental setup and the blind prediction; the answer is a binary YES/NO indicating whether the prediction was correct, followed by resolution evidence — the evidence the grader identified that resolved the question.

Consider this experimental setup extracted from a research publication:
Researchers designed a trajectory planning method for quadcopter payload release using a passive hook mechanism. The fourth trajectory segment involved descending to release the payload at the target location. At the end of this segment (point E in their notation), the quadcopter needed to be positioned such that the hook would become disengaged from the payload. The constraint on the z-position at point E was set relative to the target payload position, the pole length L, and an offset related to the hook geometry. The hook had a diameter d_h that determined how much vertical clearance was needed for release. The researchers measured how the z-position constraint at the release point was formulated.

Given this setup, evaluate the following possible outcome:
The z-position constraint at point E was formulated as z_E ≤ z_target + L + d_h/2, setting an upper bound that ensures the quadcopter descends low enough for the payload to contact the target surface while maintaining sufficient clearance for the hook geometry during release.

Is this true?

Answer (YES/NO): NO